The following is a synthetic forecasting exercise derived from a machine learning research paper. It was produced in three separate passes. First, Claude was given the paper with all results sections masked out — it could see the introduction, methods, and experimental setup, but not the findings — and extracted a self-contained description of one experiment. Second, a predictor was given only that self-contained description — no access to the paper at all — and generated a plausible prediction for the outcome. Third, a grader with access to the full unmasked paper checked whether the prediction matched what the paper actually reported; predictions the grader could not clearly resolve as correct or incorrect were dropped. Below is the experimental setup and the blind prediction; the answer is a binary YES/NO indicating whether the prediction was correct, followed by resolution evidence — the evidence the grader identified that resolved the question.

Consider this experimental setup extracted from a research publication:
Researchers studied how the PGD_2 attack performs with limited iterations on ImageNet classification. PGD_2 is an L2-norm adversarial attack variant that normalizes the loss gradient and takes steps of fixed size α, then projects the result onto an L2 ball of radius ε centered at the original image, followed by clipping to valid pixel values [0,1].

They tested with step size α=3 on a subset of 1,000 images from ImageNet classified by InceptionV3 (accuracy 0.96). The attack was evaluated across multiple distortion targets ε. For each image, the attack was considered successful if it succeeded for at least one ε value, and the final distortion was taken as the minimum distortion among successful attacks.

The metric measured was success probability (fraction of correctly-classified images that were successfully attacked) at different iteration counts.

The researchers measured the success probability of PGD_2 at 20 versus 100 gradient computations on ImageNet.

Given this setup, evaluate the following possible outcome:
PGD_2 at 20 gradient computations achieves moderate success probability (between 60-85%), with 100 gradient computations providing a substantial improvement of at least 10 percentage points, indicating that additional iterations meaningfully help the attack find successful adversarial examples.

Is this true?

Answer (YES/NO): YES